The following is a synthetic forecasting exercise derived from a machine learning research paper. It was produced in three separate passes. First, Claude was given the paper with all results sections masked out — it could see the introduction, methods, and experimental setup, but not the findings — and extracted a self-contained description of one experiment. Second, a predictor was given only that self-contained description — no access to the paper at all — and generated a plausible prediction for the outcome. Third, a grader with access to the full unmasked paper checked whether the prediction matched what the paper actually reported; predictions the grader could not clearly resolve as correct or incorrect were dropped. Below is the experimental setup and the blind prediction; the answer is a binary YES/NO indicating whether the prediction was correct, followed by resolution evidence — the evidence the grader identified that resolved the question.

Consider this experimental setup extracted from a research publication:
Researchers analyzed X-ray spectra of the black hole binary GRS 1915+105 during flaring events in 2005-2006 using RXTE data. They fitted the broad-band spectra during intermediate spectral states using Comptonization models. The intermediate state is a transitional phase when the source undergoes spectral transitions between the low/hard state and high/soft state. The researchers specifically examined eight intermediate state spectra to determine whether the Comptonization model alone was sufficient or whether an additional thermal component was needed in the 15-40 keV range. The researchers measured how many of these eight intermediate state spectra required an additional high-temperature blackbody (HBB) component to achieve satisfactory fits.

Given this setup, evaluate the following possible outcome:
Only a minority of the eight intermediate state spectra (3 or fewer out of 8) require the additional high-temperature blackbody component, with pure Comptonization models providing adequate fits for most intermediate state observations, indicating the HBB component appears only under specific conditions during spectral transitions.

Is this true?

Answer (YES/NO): NO